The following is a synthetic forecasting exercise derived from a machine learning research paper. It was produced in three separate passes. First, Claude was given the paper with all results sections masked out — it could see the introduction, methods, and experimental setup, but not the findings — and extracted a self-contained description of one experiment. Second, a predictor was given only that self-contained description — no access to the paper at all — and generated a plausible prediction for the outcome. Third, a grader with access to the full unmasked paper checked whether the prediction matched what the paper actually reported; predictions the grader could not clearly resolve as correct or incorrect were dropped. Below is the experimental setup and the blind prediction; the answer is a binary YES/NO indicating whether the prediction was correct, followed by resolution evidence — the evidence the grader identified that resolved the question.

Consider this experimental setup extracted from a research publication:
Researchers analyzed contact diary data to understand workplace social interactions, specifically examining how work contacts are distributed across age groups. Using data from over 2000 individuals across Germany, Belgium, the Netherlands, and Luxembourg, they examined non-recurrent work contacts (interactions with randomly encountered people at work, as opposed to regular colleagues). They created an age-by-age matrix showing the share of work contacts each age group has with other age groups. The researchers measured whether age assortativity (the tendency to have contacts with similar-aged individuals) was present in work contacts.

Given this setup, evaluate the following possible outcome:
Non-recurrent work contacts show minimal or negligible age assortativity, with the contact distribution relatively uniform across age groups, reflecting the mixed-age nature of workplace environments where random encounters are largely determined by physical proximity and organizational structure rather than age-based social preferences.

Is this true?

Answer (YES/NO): NO